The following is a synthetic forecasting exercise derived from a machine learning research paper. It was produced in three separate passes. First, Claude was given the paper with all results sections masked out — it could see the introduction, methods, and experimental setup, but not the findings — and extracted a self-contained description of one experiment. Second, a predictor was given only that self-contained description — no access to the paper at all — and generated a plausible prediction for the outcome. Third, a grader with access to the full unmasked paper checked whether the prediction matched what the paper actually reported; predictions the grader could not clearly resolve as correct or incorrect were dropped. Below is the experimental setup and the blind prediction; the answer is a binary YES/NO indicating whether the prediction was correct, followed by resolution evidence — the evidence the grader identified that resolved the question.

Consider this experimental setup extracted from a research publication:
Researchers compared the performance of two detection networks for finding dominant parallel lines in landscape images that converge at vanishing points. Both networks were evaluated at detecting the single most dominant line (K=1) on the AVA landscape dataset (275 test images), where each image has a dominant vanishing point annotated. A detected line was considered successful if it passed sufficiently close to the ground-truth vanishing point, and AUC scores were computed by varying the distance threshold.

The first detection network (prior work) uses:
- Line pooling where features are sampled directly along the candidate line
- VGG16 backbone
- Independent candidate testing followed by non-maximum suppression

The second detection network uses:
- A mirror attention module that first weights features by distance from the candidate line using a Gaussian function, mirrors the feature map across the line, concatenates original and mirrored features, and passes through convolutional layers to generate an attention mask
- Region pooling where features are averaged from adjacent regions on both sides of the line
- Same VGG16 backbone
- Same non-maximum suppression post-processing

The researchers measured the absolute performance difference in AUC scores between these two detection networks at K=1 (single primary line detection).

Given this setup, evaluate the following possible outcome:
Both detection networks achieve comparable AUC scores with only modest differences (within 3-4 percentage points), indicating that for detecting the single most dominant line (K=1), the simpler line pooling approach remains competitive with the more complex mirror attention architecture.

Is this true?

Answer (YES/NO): NO